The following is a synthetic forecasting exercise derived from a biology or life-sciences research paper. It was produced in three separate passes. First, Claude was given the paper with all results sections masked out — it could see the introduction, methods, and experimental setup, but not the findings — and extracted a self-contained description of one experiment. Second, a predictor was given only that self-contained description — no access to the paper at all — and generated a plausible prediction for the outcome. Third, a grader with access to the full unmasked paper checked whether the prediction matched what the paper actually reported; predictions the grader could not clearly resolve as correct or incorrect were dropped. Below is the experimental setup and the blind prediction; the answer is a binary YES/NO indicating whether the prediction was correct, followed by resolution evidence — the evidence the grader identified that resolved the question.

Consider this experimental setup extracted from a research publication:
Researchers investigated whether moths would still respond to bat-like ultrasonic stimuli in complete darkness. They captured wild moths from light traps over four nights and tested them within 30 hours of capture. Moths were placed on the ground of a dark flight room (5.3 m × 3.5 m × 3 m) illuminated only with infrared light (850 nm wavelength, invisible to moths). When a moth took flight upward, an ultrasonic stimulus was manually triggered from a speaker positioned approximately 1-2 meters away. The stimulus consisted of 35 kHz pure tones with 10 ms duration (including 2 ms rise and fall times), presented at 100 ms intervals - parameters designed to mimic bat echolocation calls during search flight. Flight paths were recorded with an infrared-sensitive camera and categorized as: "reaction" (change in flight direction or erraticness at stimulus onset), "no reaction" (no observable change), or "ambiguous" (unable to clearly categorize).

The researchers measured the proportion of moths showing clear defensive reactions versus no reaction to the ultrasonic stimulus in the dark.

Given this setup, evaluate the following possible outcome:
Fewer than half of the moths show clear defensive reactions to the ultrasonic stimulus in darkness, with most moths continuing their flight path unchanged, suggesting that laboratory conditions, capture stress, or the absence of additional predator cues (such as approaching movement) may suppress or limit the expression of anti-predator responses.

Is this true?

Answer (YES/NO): NO